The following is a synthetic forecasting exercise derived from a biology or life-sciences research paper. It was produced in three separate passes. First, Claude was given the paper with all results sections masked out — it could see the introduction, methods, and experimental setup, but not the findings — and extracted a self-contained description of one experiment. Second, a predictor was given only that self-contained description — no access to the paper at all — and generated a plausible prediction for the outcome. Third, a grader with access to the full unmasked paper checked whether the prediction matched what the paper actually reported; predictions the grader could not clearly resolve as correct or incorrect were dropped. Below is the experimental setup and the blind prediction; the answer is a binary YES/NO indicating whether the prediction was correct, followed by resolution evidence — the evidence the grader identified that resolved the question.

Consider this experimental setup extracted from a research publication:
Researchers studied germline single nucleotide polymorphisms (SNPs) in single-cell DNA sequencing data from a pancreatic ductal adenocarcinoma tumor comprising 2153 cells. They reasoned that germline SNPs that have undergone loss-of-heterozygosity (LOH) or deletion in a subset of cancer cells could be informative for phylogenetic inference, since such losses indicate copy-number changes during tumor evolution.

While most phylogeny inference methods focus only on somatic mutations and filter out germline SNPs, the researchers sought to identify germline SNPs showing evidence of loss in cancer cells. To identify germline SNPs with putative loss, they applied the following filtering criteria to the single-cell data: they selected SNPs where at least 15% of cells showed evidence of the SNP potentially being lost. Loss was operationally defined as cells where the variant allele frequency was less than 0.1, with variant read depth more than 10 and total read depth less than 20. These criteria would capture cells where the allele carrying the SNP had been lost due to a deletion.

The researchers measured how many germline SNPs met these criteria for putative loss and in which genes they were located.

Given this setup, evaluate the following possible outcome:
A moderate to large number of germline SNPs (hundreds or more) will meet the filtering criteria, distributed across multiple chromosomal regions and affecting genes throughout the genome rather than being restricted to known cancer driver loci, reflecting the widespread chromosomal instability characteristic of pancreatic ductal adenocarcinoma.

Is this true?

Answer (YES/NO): NO